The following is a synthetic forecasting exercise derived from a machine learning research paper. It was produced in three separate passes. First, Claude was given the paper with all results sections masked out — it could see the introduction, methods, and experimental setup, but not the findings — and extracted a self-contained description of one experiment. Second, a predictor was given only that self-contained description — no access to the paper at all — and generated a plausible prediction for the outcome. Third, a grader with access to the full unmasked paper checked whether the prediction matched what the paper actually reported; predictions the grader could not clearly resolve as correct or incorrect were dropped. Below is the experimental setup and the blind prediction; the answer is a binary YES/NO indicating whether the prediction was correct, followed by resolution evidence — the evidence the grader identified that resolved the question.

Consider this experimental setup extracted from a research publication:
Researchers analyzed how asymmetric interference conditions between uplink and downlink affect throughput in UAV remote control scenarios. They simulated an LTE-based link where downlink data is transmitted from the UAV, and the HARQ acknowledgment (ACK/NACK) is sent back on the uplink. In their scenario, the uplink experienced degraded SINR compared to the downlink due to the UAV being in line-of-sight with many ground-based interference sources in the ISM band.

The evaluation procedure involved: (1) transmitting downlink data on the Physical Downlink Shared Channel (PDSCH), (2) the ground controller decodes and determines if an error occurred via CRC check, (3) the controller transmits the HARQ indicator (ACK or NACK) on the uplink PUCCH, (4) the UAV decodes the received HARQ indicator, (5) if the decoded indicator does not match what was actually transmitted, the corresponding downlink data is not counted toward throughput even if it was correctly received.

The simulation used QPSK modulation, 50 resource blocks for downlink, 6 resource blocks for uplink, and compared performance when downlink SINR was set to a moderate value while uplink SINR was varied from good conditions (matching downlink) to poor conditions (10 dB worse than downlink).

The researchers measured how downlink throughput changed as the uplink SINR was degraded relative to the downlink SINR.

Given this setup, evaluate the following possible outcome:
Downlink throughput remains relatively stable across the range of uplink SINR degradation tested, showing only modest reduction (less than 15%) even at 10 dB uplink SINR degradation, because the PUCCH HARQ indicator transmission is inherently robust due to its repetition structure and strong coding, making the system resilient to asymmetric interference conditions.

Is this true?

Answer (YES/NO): NO